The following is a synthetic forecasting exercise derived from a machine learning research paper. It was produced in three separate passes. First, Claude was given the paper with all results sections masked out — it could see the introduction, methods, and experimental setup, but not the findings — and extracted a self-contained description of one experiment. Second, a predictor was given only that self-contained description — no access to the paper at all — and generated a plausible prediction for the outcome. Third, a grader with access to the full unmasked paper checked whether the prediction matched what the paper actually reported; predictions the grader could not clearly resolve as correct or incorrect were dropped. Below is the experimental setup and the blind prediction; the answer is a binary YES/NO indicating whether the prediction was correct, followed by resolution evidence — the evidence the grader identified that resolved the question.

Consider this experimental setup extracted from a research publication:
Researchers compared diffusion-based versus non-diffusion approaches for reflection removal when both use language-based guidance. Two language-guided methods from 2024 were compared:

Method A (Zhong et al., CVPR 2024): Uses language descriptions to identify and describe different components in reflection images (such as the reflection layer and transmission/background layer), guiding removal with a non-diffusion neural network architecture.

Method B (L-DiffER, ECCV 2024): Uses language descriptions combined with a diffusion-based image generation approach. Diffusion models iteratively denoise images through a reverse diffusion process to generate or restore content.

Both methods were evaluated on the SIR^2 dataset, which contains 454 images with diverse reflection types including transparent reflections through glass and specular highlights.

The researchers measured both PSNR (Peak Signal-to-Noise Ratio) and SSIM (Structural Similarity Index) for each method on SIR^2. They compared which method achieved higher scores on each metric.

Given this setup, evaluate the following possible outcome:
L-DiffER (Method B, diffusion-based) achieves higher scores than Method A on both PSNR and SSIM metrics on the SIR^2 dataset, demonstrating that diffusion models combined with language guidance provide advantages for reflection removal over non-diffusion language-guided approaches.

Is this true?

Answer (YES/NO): NO